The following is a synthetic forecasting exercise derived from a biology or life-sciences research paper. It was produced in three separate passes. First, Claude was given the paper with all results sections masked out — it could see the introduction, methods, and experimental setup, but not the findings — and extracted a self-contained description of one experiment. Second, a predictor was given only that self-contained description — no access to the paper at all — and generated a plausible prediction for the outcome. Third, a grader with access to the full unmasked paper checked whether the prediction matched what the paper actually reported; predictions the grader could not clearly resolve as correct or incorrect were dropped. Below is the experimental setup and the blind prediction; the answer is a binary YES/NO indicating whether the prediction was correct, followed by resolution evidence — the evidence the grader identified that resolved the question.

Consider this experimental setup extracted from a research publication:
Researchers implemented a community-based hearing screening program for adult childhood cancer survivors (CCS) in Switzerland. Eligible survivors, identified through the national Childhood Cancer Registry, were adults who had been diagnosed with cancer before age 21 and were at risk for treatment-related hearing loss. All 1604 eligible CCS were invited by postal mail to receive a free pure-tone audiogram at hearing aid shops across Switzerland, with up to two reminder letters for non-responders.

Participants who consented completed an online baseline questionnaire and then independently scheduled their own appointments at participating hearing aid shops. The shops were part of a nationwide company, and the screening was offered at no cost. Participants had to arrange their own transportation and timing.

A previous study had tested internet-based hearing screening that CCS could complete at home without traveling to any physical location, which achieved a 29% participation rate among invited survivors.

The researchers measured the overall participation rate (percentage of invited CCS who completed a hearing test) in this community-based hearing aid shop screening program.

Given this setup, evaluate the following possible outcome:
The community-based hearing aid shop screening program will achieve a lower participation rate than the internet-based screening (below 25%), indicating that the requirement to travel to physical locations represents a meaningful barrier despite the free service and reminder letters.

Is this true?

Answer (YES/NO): YES